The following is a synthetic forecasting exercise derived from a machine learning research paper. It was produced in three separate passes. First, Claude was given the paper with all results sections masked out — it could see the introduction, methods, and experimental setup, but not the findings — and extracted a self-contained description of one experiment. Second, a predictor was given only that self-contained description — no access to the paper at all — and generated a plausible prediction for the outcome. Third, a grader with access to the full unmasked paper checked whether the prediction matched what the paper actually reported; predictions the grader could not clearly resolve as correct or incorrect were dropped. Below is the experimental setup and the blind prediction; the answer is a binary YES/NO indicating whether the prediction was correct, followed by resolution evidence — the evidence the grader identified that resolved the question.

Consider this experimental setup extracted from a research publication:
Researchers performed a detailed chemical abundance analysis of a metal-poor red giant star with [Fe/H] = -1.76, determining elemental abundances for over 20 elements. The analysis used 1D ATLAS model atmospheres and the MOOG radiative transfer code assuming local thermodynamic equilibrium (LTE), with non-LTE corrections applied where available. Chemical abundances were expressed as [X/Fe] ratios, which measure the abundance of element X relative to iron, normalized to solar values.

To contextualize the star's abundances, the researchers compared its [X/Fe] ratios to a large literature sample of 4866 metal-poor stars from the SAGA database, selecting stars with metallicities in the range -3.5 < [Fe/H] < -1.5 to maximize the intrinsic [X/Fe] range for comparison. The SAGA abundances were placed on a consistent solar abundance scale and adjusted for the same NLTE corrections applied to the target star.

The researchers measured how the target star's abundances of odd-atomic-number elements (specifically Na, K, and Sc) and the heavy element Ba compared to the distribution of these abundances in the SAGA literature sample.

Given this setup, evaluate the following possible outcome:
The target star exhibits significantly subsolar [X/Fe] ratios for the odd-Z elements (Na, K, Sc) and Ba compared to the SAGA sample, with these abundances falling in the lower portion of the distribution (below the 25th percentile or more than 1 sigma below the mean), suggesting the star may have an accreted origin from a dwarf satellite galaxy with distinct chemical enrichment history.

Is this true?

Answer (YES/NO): NO